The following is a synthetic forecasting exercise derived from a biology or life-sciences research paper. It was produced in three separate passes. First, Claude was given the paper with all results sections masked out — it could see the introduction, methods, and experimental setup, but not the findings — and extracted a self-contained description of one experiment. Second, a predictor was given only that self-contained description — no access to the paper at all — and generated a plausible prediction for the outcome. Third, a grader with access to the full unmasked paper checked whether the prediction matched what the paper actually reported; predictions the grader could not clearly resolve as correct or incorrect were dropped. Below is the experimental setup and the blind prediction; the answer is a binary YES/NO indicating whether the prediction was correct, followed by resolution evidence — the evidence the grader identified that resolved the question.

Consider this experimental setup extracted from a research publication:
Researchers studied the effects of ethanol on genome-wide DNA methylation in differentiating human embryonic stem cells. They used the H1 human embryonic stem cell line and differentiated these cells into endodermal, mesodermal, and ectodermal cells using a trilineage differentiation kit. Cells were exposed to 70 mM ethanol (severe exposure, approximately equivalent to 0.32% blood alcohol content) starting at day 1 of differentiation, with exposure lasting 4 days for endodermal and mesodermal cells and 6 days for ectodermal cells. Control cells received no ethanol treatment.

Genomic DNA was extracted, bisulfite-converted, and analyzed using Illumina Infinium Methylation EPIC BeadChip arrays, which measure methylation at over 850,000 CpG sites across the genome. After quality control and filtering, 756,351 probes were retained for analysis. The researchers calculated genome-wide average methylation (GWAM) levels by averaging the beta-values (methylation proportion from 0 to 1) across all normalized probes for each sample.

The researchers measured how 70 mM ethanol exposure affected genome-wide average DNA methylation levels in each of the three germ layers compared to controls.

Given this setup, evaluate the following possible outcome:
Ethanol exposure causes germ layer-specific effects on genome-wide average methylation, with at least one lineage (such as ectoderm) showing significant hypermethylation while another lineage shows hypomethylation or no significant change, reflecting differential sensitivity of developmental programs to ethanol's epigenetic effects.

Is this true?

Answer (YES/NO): NO